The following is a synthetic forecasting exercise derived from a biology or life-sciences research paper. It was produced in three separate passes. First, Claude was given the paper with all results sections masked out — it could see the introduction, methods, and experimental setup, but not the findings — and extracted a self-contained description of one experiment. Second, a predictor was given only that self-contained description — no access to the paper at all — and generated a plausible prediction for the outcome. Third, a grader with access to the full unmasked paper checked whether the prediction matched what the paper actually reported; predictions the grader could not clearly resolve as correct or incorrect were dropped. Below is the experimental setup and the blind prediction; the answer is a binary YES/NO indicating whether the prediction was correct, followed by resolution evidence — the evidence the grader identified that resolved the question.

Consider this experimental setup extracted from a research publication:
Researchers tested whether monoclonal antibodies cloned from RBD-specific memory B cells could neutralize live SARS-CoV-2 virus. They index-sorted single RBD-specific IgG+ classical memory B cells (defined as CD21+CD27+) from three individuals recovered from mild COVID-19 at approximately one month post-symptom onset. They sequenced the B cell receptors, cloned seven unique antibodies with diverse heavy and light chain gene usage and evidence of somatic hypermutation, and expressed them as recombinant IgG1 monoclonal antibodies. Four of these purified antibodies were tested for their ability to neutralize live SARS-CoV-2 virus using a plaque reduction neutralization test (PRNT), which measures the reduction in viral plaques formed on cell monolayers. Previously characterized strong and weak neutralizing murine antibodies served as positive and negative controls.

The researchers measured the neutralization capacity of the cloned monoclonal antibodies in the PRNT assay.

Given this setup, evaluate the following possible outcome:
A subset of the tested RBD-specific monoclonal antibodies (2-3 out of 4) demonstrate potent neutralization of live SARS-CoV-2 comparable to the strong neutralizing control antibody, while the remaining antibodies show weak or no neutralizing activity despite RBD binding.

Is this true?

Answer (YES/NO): YES